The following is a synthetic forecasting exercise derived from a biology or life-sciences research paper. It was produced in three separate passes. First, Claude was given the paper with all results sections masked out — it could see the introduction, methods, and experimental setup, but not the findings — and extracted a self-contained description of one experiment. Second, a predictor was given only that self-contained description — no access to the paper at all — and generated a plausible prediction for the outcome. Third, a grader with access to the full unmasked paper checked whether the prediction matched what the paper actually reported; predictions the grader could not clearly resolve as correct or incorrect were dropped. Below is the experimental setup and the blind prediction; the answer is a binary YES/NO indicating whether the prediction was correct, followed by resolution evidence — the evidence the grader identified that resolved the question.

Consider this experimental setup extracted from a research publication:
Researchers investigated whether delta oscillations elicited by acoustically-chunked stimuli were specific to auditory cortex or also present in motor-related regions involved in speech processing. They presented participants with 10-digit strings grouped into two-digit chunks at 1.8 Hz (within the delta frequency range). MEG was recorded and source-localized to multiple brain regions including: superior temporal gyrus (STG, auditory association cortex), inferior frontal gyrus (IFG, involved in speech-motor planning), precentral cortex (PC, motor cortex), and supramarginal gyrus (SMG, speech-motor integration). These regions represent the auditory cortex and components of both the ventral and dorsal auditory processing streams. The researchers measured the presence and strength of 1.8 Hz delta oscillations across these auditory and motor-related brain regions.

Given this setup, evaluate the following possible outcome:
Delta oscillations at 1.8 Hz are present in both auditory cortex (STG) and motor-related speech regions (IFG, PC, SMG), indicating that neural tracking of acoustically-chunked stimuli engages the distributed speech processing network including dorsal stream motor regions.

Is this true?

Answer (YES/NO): YES